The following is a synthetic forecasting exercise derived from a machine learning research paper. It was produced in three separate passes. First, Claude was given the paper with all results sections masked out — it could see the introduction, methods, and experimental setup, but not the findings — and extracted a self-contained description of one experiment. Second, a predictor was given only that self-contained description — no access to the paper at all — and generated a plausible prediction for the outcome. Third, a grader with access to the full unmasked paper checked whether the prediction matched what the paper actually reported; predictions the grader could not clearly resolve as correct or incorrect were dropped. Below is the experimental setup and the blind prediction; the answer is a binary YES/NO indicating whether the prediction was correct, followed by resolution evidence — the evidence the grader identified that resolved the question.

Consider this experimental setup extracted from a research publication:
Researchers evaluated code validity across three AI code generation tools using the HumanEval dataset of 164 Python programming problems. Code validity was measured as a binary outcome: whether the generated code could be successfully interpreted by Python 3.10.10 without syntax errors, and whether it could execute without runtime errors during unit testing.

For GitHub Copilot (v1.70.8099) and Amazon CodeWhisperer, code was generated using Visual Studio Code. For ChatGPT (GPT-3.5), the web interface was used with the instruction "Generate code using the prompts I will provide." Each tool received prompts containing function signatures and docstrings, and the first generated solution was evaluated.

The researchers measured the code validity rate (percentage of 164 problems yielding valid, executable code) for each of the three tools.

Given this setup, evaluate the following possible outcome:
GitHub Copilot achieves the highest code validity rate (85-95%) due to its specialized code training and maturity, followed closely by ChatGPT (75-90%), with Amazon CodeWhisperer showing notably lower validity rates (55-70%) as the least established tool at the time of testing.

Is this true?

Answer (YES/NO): NO